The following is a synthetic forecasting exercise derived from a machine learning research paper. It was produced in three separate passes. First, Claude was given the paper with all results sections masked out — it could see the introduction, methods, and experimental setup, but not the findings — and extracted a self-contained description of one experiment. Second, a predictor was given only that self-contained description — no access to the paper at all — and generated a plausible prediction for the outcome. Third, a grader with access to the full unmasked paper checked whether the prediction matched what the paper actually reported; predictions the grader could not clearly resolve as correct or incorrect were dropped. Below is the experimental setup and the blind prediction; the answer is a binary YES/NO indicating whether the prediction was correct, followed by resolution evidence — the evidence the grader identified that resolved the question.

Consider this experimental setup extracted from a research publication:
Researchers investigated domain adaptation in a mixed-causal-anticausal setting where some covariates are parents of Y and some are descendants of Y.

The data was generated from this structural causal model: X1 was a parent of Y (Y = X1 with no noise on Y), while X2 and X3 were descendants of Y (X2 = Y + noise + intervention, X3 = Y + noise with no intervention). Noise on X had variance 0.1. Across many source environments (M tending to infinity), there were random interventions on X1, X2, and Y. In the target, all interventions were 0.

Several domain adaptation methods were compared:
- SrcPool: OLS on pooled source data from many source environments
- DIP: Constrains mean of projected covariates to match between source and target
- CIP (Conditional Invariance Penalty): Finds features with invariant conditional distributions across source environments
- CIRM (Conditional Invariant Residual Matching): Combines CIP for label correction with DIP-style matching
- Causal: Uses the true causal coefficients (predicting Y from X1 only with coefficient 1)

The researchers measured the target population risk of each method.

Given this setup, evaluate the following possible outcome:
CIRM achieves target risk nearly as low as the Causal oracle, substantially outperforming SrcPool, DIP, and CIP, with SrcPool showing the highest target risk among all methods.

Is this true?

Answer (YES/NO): NO